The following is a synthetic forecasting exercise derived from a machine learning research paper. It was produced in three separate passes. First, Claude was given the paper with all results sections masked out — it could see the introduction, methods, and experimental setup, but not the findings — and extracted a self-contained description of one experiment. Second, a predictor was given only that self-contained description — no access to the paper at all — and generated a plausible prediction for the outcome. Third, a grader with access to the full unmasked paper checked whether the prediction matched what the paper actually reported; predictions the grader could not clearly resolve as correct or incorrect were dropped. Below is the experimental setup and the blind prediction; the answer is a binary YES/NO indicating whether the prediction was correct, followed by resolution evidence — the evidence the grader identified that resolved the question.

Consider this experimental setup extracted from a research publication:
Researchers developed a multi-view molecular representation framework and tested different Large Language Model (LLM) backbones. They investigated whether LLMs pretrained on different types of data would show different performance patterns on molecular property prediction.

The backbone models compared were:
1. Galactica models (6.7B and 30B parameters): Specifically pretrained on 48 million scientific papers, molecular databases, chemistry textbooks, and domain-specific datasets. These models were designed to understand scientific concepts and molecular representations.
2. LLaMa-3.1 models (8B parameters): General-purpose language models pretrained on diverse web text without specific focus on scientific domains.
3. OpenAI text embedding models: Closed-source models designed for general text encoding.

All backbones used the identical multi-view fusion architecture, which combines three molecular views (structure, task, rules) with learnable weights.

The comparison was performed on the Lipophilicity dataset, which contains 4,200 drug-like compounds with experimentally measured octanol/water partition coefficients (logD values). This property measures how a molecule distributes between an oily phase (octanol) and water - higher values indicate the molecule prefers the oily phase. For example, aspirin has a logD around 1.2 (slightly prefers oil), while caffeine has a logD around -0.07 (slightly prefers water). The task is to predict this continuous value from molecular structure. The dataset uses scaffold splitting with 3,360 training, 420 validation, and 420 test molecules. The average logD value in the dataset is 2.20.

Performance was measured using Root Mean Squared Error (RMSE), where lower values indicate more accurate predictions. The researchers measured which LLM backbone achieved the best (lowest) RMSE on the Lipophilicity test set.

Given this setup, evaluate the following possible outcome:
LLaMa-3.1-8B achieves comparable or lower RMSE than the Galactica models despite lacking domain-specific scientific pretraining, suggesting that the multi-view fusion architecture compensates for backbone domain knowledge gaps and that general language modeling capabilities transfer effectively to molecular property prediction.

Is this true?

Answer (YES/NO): NO